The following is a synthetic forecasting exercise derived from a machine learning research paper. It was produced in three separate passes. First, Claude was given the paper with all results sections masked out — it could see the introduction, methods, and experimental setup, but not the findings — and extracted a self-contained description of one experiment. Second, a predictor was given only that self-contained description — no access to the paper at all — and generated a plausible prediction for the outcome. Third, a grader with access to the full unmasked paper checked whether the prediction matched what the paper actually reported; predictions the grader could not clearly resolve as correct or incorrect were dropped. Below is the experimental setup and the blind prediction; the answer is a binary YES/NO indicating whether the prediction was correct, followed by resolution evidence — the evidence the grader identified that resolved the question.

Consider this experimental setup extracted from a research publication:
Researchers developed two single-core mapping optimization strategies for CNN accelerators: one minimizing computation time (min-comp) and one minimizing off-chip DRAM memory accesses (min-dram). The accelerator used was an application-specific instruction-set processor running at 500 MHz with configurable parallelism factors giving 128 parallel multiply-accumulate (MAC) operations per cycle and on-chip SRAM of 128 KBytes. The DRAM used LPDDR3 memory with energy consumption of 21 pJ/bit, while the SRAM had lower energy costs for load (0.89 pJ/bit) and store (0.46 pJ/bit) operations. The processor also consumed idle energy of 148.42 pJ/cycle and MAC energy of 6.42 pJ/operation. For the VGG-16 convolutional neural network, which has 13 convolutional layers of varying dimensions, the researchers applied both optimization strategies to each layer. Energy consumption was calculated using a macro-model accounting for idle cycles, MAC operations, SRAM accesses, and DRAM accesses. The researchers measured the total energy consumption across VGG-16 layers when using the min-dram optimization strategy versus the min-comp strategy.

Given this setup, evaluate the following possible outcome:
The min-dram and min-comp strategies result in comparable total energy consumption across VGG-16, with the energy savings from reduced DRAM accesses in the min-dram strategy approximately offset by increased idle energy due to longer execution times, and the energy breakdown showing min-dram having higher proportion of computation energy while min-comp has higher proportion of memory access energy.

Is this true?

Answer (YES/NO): NO